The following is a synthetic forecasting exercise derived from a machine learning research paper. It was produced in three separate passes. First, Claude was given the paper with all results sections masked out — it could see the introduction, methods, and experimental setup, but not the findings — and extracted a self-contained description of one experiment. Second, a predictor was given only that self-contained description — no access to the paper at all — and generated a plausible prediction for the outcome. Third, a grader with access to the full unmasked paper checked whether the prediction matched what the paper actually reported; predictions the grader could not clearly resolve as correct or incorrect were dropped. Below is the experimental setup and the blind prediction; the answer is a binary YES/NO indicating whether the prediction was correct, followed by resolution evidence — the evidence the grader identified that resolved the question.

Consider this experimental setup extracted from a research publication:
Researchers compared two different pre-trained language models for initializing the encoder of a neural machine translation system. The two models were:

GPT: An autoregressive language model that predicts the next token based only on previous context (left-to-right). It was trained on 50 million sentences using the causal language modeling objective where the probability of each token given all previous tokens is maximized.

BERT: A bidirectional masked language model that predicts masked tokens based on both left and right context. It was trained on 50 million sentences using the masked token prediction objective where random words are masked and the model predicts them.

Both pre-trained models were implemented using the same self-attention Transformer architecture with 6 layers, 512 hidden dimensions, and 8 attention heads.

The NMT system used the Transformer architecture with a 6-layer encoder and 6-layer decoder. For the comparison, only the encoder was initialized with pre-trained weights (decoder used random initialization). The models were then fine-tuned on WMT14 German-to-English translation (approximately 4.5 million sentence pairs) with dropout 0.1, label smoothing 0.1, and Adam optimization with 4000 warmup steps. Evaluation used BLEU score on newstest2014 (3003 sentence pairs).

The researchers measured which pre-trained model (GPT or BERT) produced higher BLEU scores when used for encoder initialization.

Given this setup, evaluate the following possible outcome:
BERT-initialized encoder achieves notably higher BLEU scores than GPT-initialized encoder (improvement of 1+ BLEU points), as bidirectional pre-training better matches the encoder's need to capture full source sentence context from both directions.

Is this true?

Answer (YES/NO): NO